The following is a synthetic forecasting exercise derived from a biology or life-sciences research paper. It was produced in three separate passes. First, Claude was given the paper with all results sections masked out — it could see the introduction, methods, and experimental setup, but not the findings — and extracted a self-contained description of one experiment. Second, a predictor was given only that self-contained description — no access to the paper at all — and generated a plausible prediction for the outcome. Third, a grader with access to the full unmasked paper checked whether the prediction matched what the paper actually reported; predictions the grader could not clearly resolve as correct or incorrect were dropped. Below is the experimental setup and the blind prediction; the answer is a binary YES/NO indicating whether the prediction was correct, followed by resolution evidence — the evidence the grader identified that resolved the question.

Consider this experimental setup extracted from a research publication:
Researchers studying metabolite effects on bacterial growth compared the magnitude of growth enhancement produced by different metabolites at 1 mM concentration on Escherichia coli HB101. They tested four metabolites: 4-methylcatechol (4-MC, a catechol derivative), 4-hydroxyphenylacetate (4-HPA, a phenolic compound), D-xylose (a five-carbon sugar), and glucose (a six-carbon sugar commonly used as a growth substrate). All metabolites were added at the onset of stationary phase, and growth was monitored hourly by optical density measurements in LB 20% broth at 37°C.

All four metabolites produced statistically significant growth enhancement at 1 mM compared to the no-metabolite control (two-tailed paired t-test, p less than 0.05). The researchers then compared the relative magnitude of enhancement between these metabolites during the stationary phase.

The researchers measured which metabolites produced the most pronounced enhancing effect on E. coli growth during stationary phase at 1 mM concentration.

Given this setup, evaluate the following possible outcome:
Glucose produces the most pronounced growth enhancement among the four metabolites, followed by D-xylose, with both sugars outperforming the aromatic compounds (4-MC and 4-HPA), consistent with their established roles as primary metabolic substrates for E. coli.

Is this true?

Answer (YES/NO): NO